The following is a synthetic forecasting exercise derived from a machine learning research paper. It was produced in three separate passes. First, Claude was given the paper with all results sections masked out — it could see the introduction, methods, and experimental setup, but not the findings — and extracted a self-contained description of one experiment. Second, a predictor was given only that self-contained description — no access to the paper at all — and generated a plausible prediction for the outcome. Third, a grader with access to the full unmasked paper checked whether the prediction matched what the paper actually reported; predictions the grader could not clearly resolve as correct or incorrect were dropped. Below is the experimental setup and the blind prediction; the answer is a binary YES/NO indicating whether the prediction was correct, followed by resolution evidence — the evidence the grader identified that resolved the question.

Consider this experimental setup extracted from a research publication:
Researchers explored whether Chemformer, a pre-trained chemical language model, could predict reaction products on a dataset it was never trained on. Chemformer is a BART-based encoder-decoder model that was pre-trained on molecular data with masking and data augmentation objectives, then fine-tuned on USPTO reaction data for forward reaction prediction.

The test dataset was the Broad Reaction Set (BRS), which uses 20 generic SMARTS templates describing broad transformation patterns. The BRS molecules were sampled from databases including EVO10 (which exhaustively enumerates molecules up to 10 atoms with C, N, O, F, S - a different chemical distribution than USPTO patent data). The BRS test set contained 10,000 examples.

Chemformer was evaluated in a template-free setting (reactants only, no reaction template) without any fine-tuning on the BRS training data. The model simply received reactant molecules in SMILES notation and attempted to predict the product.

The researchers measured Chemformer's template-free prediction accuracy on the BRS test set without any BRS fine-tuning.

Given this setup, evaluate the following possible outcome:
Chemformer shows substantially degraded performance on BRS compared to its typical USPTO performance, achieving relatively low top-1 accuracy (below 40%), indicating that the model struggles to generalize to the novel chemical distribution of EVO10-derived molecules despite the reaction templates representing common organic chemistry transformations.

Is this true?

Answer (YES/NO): YES